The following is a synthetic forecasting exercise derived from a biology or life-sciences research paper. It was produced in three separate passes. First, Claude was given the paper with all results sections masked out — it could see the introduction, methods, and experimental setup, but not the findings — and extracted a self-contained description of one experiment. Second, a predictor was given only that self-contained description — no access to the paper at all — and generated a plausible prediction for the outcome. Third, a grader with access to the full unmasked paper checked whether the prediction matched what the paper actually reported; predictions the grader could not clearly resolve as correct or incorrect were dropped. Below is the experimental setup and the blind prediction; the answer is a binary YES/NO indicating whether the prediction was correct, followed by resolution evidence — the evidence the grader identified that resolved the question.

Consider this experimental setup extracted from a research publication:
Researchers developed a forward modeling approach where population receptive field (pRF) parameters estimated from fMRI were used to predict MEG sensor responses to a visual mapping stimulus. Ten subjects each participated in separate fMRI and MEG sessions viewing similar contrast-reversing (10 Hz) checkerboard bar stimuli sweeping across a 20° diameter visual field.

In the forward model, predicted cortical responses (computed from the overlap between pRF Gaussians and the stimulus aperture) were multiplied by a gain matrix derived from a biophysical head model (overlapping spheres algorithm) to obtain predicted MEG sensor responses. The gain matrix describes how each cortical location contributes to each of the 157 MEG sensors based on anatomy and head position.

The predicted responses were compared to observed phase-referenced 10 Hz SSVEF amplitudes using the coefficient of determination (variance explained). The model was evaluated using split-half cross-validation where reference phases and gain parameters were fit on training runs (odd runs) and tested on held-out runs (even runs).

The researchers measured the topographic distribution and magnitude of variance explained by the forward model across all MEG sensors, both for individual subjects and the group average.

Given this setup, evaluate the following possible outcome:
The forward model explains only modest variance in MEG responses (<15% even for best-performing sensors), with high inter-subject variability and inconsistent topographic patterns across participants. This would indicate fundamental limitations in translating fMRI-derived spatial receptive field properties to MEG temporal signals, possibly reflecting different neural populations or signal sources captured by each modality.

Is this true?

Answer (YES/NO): NO